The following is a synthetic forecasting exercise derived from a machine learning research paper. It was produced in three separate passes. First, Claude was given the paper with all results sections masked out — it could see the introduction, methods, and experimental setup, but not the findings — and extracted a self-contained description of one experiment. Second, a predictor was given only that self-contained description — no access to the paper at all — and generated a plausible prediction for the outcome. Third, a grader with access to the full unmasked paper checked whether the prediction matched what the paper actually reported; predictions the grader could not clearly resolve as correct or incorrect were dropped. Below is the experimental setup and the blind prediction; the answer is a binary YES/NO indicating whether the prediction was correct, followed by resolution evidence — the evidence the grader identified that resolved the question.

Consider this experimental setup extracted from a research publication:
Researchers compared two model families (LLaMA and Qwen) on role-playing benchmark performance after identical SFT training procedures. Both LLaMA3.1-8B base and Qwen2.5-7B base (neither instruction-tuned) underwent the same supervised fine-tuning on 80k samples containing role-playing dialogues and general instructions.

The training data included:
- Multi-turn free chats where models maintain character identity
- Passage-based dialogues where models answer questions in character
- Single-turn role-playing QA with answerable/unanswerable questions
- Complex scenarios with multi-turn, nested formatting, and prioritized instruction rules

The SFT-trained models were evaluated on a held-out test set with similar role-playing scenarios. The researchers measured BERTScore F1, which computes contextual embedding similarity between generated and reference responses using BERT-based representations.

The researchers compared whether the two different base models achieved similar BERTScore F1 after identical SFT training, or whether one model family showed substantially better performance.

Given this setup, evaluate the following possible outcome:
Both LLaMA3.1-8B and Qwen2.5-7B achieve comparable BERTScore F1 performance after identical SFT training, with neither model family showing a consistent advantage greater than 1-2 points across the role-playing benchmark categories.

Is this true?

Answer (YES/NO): NO